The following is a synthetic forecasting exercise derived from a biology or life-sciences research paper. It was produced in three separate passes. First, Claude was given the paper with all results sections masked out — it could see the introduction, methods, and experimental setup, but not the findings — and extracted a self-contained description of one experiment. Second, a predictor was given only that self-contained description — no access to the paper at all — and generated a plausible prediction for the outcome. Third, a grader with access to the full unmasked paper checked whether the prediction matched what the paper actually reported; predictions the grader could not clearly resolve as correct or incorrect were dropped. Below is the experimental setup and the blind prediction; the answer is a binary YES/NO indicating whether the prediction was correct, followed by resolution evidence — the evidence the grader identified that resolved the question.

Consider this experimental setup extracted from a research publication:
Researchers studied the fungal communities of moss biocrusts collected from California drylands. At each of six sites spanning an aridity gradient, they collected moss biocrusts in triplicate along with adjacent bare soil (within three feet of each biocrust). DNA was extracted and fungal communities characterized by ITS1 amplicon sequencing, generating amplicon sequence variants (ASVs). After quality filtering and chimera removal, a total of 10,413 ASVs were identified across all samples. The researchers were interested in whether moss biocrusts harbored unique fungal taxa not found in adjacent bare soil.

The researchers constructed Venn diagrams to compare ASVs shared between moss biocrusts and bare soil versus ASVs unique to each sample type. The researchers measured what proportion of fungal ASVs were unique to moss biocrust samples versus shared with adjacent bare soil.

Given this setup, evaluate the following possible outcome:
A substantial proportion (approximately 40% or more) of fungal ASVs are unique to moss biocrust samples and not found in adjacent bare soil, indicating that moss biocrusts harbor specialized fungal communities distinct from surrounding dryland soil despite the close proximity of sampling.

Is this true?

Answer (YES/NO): YES